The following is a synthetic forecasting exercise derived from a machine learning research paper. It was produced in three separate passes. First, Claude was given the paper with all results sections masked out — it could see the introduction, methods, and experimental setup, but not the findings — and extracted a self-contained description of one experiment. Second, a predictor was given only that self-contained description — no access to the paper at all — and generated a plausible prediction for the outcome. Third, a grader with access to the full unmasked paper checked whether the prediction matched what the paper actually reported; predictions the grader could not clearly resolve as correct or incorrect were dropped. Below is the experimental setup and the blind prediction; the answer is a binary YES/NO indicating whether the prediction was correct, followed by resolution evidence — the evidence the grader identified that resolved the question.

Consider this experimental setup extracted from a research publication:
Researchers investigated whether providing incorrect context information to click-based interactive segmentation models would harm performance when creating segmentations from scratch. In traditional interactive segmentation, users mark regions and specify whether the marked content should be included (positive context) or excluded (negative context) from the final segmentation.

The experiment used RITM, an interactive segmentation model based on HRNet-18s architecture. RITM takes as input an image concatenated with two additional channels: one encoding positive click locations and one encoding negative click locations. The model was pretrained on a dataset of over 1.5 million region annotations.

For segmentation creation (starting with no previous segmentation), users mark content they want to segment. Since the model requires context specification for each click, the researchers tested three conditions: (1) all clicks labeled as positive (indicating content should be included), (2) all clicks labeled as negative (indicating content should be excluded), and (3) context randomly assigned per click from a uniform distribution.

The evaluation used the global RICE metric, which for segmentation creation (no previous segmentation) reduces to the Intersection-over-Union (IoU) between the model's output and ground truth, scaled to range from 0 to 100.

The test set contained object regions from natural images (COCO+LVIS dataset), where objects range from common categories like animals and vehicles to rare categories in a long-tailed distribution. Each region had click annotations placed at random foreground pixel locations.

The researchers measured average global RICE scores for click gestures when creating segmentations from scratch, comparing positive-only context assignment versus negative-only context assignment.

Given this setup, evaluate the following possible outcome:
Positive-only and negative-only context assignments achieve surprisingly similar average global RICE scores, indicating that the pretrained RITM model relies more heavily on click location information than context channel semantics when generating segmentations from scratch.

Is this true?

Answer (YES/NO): NO